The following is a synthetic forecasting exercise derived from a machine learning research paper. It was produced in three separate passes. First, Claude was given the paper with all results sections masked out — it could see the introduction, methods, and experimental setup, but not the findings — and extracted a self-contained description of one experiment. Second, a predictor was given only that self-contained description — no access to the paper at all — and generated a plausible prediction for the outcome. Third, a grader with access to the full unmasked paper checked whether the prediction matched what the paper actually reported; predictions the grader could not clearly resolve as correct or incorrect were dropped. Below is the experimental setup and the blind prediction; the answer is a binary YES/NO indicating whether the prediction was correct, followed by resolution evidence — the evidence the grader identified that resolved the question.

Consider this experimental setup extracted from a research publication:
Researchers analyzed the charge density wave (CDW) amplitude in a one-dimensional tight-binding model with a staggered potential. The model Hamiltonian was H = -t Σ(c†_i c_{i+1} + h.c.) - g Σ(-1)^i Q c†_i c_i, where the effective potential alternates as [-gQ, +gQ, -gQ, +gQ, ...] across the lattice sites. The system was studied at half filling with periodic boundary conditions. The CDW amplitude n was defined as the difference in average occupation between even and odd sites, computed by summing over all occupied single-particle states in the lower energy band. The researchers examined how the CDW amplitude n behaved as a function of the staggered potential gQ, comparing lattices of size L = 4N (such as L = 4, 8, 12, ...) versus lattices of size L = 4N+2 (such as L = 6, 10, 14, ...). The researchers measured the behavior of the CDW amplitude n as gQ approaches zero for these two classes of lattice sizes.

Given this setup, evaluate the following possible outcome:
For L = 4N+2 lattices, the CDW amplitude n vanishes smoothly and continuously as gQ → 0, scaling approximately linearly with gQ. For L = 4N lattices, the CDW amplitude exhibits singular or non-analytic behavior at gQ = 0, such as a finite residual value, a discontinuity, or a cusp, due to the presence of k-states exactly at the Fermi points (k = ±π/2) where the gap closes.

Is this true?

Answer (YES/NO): YES